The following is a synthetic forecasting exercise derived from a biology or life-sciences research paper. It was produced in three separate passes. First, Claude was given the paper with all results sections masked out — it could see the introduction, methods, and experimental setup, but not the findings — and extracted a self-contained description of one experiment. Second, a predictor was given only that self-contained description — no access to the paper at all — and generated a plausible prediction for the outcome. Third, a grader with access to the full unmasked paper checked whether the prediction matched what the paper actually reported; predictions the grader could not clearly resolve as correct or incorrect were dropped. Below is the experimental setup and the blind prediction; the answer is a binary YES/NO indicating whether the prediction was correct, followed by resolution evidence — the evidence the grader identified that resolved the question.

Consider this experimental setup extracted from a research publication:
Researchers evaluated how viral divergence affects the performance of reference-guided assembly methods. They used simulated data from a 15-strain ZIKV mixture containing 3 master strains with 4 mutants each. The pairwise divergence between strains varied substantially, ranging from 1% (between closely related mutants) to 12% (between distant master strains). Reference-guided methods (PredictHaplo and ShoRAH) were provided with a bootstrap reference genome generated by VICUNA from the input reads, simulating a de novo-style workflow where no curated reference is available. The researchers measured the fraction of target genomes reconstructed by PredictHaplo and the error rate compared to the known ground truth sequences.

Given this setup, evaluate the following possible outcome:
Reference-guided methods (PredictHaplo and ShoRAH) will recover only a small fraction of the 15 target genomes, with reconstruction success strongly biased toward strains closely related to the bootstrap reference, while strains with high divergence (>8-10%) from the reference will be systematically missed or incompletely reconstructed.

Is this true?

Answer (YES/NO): NO